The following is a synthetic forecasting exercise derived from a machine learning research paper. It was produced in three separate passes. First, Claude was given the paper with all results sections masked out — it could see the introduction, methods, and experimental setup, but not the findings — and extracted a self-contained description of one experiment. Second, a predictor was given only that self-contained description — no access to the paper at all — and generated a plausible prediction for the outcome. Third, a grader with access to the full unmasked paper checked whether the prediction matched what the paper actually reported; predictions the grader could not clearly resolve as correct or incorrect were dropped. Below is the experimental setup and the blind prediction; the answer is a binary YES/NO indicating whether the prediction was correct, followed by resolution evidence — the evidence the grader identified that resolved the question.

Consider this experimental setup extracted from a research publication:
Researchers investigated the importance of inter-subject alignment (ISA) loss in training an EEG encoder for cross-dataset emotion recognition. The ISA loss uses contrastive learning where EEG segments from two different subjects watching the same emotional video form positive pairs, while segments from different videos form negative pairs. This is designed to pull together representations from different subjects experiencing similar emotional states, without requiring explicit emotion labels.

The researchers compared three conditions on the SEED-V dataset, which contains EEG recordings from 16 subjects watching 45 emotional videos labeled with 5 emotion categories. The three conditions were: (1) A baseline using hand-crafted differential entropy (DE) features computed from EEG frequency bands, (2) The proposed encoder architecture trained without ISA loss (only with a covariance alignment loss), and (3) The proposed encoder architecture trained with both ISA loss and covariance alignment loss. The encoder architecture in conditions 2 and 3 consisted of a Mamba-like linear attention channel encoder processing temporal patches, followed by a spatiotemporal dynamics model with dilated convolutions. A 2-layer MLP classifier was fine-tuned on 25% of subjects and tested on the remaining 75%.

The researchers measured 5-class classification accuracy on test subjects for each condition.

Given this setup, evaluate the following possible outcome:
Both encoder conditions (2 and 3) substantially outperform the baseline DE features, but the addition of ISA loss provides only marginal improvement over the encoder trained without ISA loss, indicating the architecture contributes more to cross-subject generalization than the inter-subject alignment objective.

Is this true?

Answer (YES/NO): NO